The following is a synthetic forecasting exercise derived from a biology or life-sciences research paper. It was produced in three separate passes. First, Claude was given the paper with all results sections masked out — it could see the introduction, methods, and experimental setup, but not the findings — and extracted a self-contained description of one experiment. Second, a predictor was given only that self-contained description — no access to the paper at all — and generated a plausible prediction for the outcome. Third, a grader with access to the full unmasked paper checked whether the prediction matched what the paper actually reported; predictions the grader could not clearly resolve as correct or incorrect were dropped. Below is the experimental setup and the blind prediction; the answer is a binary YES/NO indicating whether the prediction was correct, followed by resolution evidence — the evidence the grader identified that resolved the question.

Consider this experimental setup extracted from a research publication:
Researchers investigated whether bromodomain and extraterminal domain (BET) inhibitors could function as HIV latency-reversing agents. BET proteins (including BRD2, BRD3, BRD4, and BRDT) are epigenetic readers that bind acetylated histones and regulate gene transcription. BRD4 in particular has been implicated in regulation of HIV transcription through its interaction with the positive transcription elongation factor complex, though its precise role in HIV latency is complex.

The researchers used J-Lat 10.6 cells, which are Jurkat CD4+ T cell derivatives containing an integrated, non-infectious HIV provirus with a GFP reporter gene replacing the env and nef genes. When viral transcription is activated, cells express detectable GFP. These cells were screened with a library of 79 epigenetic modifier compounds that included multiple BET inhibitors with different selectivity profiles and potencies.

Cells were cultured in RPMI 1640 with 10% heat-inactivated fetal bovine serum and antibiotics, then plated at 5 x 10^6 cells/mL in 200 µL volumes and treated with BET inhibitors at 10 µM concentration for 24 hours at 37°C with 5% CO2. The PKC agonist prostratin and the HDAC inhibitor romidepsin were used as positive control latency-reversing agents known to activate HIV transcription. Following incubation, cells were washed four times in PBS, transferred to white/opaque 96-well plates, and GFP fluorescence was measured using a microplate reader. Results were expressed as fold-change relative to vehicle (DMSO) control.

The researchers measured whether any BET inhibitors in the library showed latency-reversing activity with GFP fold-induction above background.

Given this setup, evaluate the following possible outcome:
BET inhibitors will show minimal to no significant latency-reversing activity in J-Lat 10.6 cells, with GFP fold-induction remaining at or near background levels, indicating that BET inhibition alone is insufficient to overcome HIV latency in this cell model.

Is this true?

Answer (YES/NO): NO